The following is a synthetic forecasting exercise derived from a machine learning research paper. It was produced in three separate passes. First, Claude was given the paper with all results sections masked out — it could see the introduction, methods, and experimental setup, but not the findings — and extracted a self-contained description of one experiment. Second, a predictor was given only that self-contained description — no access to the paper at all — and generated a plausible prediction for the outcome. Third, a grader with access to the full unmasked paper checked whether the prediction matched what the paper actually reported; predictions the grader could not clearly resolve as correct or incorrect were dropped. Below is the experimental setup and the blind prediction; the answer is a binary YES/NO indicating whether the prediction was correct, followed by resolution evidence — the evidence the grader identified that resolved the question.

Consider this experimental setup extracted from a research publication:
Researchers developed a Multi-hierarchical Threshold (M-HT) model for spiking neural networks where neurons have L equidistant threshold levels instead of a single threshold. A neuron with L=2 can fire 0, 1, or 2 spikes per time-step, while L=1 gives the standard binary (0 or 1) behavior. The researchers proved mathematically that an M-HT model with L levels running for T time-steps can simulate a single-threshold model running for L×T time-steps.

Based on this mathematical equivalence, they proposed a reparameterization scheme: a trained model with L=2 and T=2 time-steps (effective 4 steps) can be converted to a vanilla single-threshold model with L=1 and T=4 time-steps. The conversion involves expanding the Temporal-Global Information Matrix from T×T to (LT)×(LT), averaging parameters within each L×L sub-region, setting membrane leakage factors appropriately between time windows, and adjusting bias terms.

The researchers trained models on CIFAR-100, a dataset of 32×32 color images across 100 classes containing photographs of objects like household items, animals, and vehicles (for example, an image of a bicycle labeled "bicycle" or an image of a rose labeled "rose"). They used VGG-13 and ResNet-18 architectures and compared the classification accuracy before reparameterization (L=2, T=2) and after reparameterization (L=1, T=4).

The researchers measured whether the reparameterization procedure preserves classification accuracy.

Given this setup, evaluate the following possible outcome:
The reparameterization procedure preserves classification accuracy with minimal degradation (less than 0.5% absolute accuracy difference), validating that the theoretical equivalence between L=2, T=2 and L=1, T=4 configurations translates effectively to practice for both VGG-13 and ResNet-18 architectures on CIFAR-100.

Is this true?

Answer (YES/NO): YES